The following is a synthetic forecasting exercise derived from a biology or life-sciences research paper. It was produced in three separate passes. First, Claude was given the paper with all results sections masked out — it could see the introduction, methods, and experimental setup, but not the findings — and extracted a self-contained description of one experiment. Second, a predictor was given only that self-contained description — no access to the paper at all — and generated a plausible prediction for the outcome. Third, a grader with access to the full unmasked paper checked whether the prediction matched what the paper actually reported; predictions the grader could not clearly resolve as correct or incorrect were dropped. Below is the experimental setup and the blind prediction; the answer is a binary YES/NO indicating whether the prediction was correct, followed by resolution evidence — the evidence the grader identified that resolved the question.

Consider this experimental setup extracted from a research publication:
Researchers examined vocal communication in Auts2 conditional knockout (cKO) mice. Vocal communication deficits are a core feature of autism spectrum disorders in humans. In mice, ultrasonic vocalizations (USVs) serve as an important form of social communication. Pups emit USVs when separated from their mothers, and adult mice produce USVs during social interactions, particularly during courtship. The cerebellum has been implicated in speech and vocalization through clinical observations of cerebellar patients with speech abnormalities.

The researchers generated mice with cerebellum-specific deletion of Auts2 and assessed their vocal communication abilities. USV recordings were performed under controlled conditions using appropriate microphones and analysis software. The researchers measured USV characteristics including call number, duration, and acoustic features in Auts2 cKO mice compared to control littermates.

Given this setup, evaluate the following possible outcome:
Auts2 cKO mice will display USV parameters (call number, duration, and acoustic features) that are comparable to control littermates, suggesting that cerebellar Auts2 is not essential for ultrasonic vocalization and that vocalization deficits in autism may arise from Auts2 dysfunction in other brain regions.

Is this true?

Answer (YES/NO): NO